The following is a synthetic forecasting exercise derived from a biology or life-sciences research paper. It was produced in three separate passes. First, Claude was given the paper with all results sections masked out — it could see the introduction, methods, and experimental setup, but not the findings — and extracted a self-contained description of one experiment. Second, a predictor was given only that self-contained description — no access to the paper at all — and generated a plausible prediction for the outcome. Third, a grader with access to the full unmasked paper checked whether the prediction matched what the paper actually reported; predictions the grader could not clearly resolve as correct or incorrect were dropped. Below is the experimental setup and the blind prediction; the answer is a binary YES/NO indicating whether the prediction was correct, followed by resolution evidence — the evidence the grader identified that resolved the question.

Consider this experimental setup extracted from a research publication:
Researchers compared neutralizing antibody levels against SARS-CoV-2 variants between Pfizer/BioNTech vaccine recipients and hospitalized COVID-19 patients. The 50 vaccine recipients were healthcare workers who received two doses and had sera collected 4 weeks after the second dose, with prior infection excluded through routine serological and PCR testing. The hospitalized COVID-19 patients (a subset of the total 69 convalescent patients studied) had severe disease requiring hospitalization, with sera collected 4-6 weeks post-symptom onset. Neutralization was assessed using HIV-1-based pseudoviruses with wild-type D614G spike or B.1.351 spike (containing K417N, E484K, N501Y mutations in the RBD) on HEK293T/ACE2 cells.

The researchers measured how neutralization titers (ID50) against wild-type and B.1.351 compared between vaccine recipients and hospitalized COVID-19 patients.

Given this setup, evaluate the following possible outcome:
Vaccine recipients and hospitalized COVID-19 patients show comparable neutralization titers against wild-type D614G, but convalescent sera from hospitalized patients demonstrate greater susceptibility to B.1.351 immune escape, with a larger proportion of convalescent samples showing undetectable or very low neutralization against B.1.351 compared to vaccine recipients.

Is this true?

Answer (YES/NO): NO